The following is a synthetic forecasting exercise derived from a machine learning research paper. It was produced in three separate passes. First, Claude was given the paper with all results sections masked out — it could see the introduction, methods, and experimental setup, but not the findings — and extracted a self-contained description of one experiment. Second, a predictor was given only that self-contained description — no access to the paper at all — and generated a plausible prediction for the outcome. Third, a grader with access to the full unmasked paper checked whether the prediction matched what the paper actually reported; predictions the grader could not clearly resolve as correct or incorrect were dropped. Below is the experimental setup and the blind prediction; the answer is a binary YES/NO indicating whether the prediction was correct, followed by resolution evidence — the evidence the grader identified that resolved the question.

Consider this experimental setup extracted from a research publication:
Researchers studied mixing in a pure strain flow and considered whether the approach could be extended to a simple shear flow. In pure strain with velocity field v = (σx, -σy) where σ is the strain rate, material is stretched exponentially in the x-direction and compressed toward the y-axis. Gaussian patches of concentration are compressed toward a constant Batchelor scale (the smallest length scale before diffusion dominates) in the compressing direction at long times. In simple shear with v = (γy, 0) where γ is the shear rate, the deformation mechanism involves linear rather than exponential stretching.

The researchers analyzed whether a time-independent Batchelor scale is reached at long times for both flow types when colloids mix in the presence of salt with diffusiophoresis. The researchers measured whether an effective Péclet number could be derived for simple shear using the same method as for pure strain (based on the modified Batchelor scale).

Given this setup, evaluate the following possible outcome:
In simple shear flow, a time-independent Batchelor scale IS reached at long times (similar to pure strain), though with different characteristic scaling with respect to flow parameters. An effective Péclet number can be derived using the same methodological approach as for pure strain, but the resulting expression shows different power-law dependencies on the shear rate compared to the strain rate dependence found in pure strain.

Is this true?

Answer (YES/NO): NO